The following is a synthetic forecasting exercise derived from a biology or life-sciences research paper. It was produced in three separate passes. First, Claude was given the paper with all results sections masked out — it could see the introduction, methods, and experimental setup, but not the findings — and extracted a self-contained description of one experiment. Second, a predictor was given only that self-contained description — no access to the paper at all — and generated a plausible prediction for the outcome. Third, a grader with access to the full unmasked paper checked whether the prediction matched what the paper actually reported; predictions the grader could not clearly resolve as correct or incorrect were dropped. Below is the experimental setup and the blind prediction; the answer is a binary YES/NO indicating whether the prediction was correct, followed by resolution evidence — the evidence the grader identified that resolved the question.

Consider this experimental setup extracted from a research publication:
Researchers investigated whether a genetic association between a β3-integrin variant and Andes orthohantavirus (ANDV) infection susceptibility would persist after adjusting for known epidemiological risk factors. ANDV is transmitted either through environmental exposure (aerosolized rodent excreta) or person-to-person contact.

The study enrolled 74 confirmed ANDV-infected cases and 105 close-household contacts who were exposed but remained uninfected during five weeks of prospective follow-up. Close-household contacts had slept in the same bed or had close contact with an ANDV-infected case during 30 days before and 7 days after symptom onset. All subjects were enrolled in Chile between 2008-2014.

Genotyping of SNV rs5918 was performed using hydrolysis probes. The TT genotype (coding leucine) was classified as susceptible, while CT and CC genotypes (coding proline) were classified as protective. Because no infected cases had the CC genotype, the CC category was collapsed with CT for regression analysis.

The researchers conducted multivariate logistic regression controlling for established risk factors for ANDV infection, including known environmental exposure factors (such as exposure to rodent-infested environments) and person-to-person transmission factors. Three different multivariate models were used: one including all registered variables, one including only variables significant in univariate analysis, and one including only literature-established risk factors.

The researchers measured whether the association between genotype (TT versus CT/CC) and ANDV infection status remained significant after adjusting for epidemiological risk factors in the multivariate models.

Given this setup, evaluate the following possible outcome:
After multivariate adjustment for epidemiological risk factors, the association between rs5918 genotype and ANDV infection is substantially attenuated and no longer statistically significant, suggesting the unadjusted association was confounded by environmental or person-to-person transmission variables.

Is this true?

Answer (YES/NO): NO